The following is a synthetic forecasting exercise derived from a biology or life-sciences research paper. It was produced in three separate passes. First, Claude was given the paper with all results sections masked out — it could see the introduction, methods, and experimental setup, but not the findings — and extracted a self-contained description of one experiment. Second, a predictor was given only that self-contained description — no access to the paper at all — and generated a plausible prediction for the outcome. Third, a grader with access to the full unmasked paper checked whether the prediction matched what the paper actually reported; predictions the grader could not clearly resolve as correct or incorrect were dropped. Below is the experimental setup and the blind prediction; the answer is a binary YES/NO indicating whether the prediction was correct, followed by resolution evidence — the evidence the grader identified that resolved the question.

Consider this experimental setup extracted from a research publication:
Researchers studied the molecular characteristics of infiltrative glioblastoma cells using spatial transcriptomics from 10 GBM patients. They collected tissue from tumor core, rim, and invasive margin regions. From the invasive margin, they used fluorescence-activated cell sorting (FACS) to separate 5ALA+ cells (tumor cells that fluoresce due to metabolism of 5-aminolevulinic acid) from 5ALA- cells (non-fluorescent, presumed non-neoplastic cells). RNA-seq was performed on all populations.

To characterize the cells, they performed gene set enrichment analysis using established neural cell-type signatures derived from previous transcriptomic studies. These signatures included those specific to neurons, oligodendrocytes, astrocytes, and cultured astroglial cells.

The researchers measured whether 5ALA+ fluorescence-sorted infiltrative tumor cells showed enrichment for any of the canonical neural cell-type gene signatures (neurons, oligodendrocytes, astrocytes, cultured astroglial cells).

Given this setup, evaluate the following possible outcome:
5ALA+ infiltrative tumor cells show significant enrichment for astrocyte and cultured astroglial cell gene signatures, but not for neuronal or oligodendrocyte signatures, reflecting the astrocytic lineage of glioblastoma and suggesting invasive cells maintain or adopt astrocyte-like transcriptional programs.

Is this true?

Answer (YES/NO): NO